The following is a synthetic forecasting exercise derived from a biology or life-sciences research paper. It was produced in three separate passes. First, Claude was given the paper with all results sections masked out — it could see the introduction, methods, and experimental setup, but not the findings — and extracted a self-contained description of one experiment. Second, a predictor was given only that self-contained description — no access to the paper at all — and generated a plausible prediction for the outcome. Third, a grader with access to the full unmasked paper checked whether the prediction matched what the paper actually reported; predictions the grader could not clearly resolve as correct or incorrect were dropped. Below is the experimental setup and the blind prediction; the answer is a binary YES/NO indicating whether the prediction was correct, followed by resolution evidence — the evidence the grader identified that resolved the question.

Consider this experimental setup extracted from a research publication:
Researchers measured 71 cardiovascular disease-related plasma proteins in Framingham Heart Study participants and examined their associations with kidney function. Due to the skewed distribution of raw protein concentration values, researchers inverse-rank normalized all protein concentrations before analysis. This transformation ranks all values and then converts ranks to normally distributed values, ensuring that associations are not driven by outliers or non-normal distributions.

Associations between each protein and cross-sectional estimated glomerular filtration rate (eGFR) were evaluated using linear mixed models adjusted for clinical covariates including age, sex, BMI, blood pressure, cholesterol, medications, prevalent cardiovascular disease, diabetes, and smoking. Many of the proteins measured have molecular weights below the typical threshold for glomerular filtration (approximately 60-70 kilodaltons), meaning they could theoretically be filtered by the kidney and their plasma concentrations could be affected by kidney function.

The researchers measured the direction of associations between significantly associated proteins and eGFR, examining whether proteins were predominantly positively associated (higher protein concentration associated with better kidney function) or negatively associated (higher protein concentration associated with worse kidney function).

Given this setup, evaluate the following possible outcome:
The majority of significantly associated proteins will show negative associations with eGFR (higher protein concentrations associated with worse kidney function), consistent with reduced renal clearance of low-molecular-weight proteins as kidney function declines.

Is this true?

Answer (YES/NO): YES